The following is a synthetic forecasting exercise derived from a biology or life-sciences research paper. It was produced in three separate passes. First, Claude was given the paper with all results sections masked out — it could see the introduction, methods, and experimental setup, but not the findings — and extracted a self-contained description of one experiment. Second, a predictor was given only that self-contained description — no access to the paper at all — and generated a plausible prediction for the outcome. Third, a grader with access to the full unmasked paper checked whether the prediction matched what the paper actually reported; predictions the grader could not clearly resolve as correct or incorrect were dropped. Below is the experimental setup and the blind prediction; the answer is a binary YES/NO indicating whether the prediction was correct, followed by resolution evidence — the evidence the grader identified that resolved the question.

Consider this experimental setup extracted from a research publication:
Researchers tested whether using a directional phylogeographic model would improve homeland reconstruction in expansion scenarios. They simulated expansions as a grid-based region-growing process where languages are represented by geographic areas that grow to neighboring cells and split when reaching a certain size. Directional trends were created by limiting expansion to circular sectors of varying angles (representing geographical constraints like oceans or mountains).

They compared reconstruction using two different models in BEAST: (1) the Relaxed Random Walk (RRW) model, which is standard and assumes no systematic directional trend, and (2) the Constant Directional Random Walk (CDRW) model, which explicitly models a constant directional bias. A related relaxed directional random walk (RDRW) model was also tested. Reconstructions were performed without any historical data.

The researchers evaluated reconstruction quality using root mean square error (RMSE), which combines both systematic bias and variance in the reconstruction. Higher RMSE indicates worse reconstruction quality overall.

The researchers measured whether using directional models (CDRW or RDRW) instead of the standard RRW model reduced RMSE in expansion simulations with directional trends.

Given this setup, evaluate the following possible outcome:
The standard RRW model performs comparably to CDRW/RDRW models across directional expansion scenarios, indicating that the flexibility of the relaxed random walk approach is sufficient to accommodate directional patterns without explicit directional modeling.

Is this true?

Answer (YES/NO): NO